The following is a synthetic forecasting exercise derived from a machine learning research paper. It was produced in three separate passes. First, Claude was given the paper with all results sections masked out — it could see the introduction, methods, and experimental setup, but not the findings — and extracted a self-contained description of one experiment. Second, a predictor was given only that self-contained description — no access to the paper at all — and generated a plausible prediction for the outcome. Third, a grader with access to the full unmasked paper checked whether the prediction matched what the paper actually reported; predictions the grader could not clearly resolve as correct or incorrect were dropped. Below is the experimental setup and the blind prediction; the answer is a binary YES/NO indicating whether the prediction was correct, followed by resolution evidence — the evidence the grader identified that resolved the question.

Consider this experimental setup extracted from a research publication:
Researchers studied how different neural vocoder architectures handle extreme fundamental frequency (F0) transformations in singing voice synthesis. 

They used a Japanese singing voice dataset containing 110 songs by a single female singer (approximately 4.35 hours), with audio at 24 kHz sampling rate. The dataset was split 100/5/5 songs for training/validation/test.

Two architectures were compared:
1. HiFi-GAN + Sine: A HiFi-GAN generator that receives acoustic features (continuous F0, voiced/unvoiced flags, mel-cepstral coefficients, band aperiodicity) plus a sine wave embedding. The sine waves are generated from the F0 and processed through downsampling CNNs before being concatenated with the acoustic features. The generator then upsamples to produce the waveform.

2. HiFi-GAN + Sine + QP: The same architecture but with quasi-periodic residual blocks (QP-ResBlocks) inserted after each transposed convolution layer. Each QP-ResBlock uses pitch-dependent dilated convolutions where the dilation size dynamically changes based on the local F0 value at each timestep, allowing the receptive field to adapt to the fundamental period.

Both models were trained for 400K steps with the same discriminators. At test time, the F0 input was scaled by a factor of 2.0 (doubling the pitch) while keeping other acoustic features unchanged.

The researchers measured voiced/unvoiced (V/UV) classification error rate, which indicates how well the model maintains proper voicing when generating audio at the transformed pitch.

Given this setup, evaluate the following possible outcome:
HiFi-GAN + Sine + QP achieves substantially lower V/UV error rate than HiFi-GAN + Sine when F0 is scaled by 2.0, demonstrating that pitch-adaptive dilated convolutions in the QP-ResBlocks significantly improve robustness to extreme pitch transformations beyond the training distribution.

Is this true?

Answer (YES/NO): NO